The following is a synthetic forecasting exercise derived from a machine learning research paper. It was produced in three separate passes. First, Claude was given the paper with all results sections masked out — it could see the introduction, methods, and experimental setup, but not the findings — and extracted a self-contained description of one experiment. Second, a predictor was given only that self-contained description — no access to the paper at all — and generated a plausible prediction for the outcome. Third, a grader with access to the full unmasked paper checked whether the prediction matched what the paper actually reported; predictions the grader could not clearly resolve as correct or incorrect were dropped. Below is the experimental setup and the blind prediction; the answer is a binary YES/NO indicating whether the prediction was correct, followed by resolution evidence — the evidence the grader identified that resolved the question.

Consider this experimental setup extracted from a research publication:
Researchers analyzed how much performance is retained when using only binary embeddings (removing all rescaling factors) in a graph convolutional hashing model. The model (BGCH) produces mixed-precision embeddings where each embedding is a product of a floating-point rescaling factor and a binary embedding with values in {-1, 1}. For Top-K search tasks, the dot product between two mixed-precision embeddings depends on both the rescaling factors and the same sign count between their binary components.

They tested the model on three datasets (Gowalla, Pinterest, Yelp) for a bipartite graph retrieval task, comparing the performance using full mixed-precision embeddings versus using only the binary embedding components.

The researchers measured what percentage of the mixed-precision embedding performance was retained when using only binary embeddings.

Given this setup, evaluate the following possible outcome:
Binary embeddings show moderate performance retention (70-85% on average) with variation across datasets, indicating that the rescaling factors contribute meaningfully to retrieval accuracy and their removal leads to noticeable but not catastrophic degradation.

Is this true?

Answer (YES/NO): NO